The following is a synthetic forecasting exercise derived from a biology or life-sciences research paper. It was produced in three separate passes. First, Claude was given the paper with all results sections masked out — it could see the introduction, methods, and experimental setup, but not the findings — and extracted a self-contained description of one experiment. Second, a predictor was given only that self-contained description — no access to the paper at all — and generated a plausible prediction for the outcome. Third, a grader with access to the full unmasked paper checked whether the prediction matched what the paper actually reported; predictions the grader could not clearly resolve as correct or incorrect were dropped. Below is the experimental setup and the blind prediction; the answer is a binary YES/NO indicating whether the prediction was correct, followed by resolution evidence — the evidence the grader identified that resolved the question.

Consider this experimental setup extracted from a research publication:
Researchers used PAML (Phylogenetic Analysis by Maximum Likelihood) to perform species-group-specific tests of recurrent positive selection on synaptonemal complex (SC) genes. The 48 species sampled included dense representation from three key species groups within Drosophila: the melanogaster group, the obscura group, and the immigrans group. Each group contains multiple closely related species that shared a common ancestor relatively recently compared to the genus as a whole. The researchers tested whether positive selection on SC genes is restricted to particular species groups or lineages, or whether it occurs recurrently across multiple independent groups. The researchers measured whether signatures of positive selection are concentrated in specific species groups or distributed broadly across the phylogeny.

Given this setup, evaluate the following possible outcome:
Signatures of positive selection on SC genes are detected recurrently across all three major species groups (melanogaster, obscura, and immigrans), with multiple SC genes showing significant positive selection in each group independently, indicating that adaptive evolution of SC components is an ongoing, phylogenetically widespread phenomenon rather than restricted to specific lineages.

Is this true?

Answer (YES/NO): YES